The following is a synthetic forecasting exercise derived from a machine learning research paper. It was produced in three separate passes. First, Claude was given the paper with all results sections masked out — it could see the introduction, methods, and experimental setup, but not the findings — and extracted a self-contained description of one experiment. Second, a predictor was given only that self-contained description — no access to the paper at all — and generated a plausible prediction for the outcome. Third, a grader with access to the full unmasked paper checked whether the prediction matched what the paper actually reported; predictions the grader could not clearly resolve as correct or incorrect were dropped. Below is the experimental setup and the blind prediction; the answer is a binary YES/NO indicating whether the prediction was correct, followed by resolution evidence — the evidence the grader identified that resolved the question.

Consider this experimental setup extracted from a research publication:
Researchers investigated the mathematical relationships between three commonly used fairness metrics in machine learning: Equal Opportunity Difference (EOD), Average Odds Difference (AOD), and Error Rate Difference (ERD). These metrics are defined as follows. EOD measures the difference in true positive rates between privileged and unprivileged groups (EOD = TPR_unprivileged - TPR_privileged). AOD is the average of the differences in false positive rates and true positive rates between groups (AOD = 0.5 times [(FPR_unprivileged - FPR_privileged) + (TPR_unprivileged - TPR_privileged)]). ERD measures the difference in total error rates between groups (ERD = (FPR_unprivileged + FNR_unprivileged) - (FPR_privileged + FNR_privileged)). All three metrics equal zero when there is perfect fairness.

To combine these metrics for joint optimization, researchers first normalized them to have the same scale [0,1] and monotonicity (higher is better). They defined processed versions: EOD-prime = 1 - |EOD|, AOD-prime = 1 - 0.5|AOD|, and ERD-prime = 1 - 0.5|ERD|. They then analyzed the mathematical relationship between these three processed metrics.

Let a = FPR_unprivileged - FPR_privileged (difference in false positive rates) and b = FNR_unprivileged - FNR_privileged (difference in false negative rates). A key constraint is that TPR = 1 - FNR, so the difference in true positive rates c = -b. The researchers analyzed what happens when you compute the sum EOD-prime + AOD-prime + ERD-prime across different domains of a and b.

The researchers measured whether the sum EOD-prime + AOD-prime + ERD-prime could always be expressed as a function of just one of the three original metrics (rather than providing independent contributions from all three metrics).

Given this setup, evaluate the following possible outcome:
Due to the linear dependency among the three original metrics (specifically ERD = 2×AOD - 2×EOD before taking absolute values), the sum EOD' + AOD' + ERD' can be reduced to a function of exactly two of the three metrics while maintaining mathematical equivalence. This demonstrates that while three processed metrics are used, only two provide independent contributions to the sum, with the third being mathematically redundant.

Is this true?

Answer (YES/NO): NO